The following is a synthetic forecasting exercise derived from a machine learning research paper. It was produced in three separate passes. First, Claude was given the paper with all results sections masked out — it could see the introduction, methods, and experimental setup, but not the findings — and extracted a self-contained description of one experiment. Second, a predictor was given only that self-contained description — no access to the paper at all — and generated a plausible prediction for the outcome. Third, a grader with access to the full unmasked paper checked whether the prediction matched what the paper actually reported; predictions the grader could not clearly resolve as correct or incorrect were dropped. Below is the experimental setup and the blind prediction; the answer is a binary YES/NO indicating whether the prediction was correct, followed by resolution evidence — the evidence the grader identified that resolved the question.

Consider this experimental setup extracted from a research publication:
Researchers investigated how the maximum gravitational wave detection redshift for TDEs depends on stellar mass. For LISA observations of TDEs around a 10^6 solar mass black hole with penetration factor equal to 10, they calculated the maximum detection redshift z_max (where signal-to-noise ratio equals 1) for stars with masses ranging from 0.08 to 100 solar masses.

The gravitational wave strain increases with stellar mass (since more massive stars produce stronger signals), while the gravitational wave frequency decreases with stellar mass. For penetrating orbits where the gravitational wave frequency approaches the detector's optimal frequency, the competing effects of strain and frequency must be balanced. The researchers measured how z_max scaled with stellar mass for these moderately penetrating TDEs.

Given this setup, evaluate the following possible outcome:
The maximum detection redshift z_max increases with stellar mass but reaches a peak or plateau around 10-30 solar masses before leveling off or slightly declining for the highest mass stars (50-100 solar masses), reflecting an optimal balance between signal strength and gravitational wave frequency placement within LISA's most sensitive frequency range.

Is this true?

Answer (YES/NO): NO